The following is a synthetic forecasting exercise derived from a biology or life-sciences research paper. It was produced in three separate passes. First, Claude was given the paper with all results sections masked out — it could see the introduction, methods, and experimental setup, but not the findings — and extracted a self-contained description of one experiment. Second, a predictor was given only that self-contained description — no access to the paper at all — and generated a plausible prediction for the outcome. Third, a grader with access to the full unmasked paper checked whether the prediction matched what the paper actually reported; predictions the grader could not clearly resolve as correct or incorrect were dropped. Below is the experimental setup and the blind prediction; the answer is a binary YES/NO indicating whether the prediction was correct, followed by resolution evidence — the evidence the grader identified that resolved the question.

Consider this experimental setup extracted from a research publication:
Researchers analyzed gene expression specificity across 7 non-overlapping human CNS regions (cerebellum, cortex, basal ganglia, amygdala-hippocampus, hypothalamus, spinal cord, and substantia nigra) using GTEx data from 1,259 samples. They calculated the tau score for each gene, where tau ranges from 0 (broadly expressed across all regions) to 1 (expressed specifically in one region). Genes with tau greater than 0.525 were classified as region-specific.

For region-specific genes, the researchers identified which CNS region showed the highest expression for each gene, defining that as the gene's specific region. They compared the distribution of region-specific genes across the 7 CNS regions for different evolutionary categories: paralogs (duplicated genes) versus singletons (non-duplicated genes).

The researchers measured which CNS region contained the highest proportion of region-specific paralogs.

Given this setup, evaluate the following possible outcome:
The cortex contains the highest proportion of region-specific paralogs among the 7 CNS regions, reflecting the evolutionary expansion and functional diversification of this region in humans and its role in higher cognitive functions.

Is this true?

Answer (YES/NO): NO